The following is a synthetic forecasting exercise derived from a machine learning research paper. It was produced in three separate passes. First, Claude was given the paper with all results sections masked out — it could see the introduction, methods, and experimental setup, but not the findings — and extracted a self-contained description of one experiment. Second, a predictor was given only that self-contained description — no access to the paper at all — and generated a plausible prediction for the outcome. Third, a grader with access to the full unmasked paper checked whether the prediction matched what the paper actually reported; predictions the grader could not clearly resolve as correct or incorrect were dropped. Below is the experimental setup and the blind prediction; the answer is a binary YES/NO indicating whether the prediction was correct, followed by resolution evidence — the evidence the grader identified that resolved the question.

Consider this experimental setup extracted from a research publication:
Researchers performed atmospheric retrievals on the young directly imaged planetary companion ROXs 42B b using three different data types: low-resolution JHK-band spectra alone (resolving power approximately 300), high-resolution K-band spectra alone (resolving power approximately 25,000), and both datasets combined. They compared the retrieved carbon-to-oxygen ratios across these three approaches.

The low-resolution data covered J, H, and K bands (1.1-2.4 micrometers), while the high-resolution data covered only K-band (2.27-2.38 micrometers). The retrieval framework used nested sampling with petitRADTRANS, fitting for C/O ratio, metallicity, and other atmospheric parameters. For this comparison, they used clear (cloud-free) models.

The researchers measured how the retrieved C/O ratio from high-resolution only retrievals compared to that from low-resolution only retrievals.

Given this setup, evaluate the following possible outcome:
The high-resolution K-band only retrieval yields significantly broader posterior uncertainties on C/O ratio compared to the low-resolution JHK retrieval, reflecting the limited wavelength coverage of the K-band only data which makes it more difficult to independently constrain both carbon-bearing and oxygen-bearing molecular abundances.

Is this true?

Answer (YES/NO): NO